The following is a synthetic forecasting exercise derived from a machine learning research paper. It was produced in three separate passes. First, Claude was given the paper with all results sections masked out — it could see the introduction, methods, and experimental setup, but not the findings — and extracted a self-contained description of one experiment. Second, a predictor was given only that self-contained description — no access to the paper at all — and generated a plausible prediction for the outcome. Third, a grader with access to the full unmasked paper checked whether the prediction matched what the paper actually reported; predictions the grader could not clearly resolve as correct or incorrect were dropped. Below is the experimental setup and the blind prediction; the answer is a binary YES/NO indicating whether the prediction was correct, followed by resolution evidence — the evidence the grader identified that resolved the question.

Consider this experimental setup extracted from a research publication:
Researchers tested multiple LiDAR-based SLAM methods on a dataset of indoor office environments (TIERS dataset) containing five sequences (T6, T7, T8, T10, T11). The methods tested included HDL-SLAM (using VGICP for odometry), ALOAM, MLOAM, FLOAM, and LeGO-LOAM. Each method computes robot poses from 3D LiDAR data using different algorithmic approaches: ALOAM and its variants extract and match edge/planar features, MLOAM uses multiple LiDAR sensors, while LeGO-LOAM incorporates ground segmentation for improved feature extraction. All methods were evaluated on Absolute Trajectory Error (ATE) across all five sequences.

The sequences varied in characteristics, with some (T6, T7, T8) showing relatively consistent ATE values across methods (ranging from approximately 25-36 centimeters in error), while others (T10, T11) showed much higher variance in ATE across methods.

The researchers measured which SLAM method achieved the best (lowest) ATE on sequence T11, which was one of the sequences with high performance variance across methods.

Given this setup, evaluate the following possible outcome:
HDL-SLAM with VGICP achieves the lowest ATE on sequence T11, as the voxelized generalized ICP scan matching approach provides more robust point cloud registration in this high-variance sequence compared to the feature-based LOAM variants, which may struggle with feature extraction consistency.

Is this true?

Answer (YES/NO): NO